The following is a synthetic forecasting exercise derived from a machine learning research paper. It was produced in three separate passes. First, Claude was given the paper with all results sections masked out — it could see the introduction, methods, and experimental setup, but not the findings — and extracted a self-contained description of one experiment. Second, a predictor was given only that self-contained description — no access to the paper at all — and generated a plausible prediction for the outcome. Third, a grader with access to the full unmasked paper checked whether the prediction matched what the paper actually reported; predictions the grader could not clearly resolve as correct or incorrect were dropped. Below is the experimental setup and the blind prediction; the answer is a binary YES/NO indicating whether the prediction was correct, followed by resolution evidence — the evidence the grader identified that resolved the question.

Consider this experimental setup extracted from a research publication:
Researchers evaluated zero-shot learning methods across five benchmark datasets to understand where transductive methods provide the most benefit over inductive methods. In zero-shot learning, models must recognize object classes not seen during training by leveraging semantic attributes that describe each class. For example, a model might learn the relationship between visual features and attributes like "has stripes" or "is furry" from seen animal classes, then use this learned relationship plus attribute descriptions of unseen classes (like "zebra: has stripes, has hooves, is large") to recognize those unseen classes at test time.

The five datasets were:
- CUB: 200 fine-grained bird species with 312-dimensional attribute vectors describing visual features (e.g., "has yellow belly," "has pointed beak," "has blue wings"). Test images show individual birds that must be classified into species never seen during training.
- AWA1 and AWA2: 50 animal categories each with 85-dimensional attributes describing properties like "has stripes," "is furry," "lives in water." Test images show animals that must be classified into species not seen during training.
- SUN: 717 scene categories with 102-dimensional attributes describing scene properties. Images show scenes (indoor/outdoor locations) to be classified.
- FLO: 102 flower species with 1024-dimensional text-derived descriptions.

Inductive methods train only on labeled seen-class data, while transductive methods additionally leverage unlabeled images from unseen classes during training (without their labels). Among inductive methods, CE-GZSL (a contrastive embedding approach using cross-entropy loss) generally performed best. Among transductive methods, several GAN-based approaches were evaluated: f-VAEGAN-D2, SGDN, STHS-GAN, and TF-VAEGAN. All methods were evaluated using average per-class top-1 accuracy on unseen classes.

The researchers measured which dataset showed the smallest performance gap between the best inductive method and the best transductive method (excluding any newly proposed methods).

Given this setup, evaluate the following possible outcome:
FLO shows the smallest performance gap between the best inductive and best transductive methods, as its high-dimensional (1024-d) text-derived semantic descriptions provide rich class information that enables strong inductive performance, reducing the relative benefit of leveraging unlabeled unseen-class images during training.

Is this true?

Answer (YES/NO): NO